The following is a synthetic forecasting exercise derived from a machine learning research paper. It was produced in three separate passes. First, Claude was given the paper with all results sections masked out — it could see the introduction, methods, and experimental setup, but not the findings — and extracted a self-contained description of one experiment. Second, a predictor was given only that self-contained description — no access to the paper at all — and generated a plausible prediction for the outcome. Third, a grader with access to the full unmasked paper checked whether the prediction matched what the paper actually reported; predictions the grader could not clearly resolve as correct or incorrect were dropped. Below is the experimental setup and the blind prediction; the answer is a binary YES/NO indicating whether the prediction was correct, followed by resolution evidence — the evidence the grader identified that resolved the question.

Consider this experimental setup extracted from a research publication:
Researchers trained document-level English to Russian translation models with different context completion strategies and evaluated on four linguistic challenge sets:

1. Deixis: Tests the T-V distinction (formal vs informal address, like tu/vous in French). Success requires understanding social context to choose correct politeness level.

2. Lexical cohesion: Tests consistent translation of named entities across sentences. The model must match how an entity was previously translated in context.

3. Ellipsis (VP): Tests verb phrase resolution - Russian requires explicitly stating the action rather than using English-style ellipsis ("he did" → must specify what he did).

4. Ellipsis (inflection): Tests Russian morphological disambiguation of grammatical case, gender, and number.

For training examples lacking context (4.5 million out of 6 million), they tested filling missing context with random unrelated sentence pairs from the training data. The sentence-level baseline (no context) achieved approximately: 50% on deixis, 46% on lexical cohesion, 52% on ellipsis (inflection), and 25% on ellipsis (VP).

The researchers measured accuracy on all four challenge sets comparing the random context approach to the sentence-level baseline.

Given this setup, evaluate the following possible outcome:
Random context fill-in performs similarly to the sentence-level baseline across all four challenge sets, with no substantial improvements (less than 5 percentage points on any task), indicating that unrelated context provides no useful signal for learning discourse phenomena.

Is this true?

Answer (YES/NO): NO